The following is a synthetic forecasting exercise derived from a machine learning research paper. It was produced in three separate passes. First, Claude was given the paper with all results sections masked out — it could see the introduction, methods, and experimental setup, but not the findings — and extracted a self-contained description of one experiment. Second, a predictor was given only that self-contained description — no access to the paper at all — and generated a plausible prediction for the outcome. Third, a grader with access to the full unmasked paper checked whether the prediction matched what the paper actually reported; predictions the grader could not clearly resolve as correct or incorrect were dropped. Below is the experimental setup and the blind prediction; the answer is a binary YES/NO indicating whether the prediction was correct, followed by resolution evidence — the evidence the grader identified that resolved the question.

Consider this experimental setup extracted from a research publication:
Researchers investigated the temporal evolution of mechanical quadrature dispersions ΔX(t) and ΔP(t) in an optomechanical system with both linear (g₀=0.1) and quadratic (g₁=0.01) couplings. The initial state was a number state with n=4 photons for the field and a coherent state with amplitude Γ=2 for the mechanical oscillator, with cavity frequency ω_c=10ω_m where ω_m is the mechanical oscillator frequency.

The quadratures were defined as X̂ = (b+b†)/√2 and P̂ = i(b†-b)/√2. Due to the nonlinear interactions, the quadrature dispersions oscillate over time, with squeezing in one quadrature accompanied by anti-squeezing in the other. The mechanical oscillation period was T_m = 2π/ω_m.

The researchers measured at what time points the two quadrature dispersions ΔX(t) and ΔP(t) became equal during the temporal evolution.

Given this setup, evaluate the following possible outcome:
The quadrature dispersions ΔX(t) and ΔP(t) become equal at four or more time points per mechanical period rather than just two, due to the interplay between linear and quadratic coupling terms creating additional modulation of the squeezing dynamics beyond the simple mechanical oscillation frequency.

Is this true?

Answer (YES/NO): NO